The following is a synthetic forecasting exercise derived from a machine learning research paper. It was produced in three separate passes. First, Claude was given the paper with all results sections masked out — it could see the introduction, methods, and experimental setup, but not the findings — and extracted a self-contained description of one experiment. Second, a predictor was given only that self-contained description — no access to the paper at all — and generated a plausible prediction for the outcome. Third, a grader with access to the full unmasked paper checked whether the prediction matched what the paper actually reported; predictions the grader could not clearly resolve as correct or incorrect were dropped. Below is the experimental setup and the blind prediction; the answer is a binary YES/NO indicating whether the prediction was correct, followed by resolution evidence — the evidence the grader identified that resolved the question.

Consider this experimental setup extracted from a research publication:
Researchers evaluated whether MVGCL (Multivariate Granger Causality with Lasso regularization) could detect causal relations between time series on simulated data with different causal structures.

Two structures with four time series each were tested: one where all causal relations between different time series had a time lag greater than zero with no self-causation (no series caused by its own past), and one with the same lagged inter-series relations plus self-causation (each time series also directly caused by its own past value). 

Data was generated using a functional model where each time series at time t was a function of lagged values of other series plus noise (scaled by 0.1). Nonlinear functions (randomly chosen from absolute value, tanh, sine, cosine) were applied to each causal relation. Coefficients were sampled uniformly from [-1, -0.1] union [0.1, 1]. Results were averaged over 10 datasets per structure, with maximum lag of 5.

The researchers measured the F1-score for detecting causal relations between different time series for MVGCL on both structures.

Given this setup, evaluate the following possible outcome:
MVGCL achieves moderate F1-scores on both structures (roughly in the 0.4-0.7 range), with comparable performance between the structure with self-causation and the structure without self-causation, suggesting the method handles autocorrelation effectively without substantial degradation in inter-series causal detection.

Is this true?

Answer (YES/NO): YES